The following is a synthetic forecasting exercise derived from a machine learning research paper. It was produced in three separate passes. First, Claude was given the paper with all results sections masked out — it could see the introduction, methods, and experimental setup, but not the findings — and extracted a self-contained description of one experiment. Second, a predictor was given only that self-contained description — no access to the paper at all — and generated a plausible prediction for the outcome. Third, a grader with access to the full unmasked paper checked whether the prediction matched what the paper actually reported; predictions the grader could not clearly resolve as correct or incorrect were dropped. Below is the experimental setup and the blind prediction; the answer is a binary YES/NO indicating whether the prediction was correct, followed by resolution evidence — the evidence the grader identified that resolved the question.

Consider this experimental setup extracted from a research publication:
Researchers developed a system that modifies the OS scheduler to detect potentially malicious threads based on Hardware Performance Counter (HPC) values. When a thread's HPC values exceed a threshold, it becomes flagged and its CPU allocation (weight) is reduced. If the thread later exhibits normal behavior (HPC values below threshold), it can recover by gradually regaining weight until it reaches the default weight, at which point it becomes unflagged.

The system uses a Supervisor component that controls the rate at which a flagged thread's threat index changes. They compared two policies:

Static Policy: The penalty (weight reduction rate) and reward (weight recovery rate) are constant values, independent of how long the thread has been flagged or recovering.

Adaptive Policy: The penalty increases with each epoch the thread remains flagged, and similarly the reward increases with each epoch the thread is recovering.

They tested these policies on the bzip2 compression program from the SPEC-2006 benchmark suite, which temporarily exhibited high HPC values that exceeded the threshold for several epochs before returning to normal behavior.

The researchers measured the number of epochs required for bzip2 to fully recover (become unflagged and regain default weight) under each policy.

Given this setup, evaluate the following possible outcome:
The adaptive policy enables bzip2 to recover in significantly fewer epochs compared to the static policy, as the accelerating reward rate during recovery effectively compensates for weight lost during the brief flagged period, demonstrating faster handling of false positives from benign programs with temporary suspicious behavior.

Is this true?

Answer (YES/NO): YES